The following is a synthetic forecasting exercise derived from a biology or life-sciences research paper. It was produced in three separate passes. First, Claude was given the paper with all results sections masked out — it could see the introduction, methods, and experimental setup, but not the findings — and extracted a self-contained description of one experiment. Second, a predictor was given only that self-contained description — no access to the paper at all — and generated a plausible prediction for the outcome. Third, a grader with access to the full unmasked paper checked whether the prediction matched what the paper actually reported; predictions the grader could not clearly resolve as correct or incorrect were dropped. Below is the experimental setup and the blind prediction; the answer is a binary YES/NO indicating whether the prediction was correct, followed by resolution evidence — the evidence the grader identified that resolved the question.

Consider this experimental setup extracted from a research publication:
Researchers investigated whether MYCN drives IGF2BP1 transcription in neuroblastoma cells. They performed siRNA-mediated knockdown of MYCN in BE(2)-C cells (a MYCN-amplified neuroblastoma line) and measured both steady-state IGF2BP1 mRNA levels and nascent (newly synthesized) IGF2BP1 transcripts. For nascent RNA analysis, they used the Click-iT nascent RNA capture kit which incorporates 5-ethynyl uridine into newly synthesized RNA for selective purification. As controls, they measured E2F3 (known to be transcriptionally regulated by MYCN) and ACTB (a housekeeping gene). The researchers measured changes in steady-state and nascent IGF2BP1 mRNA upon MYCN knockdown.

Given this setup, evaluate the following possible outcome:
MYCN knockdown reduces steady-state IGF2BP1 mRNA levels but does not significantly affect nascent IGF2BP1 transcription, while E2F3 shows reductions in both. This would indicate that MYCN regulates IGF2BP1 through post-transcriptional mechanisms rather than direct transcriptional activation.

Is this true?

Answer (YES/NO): NO